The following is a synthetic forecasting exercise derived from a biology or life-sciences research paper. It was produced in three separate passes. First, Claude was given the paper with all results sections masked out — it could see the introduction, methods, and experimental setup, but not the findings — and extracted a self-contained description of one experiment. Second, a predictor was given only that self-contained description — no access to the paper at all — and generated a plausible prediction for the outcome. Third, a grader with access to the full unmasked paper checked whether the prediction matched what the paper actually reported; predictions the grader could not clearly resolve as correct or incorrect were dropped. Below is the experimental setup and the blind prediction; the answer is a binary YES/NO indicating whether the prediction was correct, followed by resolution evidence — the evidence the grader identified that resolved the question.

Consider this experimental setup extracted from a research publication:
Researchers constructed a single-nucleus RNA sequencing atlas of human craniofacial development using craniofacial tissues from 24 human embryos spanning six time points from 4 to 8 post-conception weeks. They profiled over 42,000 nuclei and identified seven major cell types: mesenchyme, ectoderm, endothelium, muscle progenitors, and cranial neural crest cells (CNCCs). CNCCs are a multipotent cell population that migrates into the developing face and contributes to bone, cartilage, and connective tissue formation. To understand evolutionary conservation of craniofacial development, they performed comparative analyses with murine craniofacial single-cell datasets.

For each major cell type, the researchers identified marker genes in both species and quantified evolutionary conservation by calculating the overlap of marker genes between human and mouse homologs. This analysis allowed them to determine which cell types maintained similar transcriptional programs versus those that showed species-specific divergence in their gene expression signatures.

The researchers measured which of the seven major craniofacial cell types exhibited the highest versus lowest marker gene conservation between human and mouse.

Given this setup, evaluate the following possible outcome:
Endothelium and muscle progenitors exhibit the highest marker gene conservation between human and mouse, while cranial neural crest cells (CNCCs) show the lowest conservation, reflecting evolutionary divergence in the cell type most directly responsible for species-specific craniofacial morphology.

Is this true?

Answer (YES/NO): NO